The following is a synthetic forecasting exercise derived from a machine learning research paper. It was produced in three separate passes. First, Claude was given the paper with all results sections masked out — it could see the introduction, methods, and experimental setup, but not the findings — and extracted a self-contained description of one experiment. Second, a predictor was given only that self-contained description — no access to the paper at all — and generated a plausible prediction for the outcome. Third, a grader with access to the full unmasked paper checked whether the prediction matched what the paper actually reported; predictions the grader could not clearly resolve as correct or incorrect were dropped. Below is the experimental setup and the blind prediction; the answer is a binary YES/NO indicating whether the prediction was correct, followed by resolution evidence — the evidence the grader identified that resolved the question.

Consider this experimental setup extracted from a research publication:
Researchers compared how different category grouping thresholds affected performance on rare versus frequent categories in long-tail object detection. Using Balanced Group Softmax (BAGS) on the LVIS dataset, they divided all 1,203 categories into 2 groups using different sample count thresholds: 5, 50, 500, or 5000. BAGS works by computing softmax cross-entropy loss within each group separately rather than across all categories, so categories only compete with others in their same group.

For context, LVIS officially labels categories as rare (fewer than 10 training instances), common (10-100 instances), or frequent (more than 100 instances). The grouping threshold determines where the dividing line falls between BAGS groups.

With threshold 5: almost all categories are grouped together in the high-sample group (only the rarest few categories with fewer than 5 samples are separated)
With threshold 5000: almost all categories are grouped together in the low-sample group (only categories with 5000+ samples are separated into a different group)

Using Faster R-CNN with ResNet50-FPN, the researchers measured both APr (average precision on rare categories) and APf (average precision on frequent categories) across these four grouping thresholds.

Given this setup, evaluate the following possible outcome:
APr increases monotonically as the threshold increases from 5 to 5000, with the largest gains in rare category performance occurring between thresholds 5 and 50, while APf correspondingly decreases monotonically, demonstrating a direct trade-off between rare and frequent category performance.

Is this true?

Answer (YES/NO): NO